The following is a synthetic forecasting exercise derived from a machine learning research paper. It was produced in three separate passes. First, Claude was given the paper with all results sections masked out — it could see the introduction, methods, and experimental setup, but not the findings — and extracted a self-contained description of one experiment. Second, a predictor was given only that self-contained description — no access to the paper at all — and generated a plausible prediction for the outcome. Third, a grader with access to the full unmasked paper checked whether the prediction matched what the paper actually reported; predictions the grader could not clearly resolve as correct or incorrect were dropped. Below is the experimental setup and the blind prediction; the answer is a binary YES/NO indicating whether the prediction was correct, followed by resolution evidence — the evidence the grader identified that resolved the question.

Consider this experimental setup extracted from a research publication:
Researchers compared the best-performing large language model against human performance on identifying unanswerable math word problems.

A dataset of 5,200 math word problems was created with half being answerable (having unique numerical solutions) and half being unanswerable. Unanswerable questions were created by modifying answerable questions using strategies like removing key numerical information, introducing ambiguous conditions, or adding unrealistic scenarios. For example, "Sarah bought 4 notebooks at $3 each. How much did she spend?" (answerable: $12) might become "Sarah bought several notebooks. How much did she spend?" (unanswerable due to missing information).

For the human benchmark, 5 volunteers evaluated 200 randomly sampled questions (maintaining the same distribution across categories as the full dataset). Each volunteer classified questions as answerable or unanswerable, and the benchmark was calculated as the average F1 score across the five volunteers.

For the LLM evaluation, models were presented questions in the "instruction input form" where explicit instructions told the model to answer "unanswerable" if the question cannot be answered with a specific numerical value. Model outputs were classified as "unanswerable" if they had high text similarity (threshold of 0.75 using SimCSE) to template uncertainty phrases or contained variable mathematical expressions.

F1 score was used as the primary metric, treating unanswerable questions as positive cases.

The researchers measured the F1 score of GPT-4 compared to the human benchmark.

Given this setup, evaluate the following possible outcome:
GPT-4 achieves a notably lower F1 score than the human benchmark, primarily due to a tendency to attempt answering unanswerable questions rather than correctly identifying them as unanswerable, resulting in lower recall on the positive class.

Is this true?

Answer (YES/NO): NO